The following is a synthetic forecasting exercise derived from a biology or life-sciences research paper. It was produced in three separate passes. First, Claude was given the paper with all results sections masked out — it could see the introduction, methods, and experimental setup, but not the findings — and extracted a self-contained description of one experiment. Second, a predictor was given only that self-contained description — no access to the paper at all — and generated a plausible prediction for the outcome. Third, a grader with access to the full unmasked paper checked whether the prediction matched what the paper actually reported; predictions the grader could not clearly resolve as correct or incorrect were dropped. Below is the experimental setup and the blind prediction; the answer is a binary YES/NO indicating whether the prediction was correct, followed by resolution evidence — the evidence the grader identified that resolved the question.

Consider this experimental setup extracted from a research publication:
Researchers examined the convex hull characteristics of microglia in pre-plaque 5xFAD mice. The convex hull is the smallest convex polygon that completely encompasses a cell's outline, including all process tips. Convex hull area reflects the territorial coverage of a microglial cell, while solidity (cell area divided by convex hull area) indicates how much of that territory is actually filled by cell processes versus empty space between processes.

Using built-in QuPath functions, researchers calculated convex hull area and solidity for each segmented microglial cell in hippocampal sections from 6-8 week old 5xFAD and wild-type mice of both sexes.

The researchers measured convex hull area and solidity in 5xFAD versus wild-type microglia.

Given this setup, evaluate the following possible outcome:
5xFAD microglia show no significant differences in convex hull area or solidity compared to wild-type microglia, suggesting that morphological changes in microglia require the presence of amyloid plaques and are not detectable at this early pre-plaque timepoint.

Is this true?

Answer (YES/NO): NO